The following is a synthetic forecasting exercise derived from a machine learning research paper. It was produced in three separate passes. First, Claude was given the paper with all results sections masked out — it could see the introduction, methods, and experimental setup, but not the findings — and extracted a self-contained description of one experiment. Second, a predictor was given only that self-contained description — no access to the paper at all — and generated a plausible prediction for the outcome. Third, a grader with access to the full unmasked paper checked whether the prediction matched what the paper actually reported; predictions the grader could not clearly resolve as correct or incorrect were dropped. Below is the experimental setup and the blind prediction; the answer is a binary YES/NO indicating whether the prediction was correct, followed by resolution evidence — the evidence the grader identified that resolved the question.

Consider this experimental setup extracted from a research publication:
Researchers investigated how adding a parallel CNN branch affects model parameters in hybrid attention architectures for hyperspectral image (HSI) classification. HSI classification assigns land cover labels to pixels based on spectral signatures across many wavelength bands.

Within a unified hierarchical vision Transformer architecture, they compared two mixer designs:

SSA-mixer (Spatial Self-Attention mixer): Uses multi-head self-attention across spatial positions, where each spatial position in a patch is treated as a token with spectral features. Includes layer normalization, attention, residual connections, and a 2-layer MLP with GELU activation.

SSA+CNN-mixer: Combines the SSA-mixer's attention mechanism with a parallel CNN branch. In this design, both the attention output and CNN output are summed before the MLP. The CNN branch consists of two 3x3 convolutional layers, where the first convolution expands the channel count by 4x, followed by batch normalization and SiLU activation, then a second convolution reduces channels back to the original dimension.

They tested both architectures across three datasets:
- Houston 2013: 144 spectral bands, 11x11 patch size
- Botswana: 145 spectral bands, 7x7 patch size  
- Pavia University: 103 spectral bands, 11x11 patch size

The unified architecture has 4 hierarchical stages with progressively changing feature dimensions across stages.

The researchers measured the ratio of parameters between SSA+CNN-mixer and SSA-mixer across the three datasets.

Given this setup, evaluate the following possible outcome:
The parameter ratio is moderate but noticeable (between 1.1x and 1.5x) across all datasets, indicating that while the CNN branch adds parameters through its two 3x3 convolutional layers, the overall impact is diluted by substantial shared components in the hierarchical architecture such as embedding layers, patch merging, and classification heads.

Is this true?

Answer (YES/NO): NO